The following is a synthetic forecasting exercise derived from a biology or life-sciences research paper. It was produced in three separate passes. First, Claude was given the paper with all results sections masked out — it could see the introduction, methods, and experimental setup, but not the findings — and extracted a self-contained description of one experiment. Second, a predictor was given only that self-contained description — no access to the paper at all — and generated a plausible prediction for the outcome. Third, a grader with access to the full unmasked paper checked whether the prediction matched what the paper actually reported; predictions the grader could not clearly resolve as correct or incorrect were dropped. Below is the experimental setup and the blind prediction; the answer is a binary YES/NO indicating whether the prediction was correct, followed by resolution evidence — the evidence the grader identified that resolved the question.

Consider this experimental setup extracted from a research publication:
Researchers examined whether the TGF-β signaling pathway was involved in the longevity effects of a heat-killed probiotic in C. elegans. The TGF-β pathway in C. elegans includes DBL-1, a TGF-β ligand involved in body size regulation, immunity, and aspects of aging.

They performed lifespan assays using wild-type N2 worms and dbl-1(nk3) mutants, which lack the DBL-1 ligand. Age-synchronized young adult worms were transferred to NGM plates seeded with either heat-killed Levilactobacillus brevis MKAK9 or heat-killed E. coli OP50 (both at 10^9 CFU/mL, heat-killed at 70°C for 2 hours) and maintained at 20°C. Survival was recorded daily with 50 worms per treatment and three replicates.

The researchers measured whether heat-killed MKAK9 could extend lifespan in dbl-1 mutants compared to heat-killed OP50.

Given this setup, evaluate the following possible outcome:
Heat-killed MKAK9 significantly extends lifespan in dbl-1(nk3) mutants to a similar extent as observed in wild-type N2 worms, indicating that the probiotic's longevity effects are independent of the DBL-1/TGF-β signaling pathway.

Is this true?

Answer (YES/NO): YES